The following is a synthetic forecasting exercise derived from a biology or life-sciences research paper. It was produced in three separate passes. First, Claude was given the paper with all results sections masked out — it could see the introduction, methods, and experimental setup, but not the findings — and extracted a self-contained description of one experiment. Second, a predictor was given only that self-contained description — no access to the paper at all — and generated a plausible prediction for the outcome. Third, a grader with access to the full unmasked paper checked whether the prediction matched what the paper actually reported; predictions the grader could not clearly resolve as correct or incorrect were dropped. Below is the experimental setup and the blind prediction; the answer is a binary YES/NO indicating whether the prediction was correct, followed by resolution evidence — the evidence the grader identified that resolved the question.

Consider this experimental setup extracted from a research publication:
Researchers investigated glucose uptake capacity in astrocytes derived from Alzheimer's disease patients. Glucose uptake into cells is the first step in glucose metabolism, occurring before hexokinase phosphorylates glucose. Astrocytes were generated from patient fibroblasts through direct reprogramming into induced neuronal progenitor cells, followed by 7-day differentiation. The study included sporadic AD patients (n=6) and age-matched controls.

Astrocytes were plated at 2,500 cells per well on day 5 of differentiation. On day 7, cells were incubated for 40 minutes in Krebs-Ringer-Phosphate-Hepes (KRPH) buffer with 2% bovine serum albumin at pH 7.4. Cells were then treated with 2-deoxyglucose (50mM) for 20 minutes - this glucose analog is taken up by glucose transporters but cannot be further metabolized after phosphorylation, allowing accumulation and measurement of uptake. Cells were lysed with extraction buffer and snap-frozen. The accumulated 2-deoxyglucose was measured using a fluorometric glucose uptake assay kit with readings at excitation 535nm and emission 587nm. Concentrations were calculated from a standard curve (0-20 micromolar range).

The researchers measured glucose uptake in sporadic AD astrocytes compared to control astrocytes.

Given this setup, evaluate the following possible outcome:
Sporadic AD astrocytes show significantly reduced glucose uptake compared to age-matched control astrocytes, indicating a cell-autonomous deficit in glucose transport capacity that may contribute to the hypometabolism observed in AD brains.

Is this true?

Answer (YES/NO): NO